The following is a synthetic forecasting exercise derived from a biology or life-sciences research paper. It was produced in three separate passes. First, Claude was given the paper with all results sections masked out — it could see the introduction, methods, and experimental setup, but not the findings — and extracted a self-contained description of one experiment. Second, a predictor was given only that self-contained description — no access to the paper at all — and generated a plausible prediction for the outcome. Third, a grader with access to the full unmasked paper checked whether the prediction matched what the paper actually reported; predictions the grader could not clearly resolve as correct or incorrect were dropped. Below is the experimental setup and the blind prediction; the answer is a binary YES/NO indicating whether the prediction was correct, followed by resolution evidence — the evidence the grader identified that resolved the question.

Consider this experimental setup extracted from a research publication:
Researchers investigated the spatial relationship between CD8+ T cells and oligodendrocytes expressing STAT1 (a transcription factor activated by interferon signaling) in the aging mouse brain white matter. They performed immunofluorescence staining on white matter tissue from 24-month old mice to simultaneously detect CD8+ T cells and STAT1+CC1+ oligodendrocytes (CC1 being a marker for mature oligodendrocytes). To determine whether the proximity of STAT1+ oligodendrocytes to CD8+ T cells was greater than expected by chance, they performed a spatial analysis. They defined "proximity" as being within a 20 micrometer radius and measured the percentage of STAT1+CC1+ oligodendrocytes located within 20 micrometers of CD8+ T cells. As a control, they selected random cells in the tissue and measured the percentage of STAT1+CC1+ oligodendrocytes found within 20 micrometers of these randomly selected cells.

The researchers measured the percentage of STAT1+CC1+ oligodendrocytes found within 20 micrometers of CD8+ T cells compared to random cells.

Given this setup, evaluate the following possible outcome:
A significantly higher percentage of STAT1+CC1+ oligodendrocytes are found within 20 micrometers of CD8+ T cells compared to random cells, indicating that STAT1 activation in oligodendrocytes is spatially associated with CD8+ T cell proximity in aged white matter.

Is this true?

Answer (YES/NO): YES